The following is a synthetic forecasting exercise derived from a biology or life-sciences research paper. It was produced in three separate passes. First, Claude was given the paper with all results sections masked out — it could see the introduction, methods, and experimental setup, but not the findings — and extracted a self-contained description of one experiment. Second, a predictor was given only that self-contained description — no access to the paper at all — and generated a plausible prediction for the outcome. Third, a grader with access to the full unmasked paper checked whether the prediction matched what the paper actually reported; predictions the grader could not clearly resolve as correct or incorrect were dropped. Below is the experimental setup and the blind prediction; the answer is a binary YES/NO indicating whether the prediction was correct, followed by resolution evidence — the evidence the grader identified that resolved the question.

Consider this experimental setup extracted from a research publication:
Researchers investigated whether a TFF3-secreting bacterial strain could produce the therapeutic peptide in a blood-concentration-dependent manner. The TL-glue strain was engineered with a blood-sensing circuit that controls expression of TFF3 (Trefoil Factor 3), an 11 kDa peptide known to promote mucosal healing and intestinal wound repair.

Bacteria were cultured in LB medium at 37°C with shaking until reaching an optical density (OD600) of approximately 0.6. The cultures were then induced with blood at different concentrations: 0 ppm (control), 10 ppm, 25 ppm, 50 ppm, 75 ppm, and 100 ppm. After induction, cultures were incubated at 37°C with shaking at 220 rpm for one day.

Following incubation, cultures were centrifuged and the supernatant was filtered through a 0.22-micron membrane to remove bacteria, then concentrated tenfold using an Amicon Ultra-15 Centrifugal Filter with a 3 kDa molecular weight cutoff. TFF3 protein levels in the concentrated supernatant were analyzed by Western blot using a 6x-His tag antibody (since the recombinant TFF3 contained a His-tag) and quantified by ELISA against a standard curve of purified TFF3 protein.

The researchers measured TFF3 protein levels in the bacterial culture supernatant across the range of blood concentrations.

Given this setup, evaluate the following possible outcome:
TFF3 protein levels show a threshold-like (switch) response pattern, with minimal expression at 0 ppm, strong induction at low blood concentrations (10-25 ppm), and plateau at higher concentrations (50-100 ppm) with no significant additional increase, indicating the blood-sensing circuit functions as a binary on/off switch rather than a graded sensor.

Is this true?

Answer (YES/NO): NO